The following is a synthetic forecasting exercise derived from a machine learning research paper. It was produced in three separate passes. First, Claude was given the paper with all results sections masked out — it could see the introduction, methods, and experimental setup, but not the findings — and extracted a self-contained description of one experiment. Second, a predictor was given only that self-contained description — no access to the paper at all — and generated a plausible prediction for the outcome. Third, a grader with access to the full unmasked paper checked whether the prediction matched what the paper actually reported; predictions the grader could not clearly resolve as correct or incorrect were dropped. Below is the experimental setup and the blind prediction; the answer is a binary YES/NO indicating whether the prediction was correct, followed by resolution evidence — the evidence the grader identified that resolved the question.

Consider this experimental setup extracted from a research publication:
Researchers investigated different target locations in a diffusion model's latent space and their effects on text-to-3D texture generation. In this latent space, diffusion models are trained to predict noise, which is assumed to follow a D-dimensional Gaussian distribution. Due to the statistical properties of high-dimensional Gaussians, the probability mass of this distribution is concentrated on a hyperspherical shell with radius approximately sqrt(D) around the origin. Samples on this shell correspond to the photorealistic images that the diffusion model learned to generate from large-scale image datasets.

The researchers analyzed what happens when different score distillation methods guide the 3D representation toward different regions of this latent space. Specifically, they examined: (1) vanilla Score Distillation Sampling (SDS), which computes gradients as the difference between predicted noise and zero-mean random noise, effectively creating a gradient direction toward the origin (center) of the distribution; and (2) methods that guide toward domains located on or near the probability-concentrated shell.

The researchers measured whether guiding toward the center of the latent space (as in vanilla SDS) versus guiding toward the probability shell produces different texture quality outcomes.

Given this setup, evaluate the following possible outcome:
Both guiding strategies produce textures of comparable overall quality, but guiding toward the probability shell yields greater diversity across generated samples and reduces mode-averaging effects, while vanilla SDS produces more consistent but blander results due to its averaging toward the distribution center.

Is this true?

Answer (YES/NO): NO